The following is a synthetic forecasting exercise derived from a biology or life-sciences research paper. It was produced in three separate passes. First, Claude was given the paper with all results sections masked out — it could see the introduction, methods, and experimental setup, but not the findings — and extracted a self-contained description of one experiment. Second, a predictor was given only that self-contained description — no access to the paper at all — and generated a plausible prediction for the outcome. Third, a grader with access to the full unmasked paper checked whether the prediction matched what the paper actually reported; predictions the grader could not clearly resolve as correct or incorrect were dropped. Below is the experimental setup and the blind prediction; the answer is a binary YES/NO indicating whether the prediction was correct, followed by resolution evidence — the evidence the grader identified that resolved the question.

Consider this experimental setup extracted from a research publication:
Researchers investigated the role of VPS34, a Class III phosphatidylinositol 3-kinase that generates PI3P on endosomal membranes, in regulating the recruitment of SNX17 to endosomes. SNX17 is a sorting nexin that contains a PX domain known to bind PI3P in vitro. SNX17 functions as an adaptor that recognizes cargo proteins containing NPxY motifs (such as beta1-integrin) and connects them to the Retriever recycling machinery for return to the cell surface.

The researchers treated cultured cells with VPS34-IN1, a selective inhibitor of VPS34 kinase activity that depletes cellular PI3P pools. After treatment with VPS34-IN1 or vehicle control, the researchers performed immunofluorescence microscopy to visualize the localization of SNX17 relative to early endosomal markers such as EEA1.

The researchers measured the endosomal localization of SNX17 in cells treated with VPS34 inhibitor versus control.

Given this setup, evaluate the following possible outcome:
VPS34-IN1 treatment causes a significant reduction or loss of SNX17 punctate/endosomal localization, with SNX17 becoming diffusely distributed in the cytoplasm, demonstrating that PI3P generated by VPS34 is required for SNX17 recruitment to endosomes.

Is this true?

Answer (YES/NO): YES